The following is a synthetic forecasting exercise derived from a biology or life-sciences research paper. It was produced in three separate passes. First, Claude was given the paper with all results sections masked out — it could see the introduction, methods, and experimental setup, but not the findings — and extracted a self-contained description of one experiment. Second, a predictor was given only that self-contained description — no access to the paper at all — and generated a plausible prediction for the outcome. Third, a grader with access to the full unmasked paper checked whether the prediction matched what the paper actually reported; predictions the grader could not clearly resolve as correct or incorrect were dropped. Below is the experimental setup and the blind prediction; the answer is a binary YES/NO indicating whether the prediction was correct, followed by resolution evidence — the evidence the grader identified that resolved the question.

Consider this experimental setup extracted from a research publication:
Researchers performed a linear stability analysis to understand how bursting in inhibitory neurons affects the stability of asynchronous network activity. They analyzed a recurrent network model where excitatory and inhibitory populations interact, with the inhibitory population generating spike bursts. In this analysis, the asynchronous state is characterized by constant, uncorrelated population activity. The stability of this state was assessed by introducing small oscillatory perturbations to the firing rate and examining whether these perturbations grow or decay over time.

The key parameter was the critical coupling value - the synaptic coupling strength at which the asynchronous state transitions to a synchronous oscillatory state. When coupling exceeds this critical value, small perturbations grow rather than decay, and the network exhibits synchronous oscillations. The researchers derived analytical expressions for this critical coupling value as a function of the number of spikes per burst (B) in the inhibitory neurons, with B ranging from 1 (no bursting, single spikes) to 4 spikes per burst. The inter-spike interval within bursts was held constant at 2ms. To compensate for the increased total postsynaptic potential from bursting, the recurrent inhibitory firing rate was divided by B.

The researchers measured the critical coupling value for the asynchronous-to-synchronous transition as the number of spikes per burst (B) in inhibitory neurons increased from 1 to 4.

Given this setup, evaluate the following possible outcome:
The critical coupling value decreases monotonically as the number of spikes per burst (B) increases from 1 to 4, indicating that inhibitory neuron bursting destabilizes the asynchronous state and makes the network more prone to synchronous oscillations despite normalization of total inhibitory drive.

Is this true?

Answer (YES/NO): YES